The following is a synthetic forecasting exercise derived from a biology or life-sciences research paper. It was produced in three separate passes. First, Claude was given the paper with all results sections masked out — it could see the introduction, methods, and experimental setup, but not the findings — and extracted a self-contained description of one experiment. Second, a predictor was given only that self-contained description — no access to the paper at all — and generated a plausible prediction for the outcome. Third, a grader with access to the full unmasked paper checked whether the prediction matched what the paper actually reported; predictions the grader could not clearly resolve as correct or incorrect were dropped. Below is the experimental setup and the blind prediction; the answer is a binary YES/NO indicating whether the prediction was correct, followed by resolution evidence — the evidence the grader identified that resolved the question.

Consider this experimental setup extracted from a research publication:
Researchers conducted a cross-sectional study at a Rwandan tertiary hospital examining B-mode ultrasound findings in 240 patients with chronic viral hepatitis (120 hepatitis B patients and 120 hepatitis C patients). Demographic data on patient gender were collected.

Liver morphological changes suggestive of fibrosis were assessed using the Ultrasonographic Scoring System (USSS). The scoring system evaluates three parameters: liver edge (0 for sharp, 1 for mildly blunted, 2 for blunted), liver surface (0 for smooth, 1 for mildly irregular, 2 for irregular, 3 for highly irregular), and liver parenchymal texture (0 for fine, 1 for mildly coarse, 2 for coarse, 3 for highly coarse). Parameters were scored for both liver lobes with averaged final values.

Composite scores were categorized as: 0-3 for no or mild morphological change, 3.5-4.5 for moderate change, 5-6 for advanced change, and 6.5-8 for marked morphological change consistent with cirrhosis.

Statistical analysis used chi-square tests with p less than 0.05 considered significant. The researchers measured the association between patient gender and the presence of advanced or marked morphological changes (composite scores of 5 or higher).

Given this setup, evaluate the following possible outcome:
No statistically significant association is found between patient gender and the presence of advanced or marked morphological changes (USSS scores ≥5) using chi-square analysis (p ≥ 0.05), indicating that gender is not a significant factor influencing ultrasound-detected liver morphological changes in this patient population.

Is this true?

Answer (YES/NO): NO